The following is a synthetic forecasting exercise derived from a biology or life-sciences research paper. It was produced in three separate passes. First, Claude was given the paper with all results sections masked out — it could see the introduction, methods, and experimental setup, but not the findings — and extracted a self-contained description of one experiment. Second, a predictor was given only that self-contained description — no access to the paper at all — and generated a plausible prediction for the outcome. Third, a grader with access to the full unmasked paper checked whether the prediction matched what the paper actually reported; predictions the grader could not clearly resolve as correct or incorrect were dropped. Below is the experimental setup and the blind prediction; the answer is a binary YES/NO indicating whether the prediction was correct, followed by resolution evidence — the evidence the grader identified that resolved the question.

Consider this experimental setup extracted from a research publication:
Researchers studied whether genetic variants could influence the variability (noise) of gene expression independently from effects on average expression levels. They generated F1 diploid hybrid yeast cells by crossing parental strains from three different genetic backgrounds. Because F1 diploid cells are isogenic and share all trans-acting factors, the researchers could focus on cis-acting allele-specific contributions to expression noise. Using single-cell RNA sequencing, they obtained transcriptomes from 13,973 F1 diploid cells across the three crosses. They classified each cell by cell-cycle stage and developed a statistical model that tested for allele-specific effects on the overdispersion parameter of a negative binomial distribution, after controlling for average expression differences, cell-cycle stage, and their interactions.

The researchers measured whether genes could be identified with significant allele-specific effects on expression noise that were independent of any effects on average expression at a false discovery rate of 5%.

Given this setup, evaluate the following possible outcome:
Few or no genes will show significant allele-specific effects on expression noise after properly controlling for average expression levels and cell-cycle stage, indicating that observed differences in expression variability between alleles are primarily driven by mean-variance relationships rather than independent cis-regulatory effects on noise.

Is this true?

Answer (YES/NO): NO